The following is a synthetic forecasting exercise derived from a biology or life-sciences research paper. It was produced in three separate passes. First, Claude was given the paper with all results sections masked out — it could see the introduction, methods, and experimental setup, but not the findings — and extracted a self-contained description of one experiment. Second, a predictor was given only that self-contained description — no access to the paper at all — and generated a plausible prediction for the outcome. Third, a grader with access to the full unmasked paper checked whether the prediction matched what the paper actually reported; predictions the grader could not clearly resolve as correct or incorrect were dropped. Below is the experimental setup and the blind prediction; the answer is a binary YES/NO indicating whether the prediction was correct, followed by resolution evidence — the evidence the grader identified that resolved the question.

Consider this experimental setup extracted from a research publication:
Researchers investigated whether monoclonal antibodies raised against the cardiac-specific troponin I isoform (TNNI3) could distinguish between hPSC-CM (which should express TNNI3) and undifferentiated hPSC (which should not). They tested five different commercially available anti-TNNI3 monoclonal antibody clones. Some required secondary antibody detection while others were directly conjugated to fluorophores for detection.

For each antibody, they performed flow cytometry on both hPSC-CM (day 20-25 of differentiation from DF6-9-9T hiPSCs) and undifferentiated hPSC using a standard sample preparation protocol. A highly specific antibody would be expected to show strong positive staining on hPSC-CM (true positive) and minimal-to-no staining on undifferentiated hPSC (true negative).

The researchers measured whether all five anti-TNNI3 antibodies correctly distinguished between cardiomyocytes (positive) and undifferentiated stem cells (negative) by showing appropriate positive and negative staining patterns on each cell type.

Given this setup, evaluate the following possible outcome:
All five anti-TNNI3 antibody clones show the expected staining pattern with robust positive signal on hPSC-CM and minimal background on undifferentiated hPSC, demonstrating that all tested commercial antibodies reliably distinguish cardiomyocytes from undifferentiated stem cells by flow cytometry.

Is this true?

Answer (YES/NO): NO